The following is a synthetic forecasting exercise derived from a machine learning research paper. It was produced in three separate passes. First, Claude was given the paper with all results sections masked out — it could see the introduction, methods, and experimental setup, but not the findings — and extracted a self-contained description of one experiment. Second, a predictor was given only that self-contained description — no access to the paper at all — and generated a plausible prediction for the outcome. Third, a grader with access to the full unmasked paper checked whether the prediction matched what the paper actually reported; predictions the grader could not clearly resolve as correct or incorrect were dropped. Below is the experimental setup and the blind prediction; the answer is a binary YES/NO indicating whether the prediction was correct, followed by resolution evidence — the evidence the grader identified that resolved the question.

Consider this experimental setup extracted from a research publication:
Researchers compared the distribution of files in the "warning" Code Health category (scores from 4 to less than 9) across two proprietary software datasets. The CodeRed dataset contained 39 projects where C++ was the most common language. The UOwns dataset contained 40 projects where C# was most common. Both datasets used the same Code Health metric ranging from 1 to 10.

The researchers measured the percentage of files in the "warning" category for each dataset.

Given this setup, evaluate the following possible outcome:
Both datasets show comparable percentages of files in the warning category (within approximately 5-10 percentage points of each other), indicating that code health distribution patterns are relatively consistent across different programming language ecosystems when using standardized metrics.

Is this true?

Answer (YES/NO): NO